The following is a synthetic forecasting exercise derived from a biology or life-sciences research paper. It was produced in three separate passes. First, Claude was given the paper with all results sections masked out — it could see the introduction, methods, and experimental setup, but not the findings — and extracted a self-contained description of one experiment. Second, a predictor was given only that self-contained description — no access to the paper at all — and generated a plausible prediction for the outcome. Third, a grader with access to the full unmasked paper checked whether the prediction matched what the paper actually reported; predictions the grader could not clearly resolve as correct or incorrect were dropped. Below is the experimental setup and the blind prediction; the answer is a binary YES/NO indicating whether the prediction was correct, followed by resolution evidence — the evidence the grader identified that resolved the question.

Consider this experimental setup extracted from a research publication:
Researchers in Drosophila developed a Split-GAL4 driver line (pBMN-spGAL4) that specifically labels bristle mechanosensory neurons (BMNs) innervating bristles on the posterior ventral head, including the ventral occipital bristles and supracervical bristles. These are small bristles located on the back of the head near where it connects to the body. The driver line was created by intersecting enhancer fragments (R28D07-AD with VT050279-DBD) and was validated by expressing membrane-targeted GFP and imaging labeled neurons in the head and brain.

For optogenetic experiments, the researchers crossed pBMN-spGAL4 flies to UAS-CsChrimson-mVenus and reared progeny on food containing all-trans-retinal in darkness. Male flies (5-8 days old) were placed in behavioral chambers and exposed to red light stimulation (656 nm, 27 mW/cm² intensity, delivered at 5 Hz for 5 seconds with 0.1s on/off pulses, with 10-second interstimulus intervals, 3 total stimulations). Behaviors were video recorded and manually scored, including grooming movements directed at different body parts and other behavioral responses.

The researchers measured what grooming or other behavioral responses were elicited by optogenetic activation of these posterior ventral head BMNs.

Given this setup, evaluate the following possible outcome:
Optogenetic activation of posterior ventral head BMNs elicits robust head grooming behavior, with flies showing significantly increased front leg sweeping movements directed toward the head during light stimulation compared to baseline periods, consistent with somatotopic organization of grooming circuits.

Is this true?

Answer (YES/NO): NO